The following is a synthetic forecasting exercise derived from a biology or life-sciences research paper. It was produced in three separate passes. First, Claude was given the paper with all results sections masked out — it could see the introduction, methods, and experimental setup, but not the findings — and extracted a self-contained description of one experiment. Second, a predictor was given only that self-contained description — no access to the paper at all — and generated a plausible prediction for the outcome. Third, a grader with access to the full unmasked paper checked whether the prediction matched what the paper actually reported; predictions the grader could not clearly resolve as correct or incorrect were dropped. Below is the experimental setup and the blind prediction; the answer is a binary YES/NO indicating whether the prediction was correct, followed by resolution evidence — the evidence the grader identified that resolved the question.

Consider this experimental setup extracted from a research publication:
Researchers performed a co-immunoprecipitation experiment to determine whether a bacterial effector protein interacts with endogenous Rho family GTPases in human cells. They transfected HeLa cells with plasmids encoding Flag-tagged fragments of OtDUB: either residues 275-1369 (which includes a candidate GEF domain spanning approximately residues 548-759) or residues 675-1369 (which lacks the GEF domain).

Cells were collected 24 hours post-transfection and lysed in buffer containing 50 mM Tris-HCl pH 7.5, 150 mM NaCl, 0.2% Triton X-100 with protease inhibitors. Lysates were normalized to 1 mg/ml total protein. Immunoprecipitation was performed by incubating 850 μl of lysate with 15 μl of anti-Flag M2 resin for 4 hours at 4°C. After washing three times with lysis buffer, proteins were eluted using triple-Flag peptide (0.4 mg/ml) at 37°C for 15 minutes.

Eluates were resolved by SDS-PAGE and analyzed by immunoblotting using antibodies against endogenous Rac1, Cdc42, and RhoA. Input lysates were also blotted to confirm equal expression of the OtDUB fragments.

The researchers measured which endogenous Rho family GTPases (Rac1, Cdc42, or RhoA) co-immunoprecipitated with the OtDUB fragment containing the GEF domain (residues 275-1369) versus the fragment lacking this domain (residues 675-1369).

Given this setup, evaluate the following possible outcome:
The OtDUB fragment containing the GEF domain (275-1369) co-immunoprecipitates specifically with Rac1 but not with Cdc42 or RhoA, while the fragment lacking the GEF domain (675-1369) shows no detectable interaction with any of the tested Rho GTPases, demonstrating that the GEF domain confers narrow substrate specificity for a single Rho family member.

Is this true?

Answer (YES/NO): NO